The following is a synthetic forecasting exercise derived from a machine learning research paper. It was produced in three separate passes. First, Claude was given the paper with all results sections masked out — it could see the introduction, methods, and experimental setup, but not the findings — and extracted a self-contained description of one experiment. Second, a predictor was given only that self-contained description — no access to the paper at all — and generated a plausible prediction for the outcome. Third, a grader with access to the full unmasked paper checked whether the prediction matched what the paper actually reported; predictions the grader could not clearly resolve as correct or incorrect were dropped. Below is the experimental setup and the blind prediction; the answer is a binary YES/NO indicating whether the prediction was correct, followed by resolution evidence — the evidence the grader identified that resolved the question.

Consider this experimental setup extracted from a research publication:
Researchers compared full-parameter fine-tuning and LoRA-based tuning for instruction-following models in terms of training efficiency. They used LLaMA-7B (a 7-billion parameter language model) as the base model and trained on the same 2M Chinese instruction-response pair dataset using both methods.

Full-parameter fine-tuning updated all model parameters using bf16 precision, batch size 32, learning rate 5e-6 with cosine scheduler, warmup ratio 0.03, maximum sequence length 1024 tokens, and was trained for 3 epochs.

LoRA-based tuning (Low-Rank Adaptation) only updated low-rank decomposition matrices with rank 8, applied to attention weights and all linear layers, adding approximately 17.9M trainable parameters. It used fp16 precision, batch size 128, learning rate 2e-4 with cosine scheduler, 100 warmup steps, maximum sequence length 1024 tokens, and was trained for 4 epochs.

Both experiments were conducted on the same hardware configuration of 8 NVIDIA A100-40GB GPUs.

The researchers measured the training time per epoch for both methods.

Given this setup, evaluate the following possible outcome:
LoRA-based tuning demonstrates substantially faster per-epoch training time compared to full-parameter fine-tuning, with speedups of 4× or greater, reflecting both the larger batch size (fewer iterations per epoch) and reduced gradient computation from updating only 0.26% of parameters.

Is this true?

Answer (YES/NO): YES